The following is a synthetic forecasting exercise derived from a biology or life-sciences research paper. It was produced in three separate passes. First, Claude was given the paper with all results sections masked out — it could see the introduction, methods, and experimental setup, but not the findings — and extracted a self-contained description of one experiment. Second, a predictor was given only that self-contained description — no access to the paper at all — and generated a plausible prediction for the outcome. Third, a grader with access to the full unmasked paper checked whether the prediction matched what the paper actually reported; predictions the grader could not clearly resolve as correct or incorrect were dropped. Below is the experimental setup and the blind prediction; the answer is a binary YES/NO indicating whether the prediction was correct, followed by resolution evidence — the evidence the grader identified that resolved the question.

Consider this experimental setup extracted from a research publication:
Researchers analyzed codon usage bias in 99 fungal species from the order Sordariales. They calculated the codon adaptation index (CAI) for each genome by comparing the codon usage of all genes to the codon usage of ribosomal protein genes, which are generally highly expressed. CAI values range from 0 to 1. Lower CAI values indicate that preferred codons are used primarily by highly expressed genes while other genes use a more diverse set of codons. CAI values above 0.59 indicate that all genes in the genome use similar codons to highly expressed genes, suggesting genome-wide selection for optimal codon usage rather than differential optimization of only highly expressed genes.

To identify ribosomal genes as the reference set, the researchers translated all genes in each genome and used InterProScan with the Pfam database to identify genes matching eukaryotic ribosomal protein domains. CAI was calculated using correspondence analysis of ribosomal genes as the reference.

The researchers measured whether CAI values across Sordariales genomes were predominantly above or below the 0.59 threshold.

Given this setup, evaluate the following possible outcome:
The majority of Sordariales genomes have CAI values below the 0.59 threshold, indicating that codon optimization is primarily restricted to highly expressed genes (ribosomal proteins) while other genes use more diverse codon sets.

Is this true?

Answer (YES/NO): YES